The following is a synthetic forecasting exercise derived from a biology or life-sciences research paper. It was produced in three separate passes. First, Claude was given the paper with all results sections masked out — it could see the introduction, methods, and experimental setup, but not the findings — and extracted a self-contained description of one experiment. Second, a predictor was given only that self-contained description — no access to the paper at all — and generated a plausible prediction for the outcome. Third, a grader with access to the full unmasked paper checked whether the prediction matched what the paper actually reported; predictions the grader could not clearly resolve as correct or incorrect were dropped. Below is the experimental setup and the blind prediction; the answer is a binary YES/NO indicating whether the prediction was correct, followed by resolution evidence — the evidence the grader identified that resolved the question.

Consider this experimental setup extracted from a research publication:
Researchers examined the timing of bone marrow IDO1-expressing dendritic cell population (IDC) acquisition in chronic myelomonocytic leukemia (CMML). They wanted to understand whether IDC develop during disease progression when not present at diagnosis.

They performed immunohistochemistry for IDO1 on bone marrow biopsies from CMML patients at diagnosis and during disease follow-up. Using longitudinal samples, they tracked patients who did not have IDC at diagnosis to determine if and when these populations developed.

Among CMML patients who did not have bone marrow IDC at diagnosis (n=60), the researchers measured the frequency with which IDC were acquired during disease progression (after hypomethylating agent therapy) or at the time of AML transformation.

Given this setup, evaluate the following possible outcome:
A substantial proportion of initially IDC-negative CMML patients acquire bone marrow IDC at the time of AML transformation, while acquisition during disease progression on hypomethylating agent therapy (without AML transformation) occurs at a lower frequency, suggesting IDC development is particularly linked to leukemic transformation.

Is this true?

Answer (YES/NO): NO